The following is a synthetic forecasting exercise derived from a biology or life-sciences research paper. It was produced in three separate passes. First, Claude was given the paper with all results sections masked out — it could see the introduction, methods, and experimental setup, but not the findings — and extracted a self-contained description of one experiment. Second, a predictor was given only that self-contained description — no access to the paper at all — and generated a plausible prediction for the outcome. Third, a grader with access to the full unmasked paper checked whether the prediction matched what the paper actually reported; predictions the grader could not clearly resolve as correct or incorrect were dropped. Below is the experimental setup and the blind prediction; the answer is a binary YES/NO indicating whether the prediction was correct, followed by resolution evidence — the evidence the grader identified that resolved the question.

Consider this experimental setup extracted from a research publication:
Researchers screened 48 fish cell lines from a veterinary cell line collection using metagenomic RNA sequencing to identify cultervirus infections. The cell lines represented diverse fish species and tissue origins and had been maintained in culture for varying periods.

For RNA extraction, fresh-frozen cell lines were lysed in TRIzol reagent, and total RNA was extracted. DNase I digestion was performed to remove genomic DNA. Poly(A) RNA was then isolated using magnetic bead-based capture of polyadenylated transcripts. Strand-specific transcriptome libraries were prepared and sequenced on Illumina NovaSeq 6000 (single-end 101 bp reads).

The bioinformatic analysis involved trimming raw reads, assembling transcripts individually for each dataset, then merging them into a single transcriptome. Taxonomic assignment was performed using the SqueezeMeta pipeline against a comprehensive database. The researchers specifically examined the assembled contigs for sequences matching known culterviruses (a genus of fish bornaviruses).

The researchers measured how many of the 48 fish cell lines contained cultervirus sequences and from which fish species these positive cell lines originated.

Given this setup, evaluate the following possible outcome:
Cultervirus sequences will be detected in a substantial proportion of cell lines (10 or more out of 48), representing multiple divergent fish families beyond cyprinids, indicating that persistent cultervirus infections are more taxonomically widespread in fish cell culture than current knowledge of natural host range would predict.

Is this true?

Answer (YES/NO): NO